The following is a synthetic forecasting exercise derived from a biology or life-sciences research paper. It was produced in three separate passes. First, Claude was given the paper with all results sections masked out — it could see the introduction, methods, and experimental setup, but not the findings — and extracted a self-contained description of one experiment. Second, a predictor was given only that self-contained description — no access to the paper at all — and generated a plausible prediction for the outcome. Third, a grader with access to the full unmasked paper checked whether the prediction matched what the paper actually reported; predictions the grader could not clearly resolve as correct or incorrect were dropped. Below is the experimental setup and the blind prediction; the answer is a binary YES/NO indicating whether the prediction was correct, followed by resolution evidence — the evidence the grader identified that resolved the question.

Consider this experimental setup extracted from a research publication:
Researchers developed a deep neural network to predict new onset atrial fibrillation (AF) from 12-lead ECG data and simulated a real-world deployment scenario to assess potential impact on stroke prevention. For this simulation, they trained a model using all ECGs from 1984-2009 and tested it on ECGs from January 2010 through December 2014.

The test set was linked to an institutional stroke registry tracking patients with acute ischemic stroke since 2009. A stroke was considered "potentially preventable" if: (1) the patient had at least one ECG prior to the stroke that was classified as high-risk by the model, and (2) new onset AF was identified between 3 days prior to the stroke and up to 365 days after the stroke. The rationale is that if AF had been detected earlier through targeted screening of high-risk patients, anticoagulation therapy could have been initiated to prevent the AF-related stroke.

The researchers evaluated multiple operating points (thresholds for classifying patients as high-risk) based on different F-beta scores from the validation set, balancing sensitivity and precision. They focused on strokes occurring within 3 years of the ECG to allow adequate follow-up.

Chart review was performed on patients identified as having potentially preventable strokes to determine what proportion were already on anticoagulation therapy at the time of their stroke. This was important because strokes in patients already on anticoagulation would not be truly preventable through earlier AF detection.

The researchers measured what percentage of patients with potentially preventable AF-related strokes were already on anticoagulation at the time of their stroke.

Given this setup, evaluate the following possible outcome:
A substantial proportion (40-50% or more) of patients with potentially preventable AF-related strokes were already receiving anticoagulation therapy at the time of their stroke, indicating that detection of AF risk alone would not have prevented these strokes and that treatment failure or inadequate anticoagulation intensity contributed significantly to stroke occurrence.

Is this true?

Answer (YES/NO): NO